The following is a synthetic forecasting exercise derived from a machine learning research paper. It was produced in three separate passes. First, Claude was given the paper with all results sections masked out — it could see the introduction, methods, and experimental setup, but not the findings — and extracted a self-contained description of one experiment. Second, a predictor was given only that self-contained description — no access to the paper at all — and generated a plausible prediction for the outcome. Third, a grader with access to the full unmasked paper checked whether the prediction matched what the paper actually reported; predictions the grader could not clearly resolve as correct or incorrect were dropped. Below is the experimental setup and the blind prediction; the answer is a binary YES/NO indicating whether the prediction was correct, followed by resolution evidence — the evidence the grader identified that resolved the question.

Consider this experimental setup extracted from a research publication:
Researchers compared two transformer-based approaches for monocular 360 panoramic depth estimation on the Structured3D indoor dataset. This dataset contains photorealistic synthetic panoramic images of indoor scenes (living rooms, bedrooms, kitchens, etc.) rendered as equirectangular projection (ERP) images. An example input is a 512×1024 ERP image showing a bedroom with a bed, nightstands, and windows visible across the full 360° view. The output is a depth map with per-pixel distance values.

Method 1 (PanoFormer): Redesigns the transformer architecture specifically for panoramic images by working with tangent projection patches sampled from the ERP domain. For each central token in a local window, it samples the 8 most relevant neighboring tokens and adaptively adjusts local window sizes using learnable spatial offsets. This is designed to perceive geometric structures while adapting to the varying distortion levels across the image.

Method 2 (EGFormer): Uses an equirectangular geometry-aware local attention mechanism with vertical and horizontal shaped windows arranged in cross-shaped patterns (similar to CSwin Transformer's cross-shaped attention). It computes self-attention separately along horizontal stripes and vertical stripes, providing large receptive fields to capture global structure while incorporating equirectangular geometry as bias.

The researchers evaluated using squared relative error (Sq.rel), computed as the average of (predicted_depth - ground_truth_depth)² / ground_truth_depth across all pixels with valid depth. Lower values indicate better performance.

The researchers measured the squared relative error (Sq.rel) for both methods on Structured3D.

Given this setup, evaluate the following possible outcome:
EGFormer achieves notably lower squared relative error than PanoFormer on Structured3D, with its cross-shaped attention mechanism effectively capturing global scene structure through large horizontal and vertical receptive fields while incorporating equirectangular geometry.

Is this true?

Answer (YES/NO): YES